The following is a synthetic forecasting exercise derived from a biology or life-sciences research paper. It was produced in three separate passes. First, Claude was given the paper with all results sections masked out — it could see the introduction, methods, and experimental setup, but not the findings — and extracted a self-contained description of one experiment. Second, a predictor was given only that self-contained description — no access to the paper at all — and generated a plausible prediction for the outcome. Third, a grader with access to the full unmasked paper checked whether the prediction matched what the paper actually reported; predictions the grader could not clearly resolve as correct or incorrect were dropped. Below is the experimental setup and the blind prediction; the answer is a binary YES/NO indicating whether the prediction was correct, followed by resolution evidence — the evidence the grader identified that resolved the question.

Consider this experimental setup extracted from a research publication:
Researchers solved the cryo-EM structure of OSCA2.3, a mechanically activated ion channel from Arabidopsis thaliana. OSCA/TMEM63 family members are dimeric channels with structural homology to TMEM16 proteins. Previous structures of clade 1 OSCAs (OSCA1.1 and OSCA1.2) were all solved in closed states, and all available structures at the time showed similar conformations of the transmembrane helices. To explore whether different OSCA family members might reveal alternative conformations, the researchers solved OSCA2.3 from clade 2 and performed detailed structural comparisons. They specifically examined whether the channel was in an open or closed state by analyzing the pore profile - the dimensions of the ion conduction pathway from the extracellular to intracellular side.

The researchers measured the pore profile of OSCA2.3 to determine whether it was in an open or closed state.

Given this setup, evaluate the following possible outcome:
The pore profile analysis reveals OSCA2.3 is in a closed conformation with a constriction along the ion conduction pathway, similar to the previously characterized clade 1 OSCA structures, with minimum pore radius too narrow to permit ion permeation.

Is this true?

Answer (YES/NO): NO